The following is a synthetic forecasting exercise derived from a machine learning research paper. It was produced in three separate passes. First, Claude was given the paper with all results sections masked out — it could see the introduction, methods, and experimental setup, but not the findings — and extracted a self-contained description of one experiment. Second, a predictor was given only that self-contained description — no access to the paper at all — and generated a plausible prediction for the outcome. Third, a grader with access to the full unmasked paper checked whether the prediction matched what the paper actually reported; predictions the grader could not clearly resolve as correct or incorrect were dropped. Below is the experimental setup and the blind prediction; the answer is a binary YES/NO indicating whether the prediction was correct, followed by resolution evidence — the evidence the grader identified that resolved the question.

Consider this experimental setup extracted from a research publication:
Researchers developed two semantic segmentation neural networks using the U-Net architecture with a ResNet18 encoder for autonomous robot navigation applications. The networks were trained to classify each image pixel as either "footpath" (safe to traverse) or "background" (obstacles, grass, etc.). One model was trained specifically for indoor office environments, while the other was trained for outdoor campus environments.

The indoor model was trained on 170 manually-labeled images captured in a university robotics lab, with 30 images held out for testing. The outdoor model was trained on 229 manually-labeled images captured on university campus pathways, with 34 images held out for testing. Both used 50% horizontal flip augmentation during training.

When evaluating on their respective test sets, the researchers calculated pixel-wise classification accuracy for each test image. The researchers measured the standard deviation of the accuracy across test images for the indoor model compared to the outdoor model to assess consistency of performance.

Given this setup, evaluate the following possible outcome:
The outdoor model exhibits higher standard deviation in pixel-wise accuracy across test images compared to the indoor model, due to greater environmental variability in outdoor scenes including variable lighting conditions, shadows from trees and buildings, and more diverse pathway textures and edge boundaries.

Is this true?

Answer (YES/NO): NO